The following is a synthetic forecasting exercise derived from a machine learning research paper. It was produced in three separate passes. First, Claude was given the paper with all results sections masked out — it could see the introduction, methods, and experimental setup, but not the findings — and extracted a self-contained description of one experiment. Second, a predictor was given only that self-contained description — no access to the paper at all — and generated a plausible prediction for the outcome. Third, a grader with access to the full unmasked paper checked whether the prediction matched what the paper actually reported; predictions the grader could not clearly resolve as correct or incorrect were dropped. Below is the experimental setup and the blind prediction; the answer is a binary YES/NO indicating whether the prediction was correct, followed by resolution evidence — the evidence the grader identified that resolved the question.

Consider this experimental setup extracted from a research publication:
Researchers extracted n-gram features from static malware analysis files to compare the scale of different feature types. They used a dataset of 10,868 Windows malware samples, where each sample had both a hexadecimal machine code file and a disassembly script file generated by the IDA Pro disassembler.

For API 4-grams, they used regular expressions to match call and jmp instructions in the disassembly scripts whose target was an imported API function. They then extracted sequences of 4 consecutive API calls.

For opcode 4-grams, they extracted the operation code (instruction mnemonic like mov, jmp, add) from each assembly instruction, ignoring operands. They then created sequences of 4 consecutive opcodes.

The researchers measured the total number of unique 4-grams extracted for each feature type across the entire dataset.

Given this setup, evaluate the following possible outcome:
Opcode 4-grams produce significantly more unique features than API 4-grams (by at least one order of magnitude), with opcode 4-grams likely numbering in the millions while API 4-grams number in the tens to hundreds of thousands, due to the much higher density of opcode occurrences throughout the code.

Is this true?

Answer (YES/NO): NO